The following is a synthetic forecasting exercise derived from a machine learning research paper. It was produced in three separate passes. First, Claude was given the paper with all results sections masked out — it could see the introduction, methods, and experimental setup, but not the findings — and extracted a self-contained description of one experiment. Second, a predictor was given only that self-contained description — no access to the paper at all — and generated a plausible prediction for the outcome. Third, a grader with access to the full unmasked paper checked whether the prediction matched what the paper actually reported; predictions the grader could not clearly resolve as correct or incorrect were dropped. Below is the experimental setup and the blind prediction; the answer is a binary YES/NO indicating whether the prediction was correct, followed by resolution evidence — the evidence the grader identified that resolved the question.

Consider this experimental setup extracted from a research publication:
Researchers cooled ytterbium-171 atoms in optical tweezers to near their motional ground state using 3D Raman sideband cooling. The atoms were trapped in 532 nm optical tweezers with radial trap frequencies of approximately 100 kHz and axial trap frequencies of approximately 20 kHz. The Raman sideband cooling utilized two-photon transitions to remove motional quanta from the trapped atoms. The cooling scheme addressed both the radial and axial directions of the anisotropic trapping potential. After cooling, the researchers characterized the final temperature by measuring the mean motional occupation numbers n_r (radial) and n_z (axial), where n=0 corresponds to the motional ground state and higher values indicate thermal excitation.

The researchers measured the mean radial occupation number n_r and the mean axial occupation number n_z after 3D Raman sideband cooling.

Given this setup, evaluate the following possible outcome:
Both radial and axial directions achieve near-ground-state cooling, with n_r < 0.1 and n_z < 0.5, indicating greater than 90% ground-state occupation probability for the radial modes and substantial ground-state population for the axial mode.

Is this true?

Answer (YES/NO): NO